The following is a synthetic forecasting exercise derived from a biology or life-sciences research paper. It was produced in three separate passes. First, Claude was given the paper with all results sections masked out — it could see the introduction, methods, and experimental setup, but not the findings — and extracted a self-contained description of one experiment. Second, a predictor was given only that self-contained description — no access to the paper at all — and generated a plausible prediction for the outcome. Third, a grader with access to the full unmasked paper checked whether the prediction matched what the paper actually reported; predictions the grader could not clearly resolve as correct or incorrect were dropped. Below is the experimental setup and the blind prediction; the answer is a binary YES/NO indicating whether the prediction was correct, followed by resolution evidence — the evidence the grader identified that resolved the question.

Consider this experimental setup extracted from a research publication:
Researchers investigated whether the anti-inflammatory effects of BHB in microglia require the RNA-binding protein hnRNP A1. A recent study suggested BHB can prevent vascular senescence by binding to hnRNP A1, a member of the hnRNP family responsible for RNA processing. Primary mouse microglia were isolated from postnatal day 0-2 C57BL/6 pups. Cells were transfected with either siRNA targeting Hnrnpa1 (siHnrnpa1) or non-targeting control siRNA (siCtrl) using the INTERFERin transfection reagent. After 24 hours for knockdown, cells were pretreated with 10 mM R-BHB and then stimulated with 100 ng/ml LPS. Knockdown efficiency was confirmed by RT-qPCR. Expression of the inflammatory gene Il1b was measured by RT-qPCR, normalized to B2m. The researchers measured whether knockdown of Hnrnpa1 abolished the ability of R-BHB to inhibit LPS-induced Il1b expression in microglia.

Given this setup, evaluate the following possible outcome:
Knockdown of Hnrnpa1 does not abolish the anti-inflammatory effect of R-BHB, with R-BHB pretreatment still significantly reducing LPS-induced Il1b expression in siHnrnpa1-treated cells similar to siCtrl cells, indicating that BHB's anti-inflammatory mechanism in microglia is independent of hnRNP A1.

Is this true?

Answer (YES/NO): YES